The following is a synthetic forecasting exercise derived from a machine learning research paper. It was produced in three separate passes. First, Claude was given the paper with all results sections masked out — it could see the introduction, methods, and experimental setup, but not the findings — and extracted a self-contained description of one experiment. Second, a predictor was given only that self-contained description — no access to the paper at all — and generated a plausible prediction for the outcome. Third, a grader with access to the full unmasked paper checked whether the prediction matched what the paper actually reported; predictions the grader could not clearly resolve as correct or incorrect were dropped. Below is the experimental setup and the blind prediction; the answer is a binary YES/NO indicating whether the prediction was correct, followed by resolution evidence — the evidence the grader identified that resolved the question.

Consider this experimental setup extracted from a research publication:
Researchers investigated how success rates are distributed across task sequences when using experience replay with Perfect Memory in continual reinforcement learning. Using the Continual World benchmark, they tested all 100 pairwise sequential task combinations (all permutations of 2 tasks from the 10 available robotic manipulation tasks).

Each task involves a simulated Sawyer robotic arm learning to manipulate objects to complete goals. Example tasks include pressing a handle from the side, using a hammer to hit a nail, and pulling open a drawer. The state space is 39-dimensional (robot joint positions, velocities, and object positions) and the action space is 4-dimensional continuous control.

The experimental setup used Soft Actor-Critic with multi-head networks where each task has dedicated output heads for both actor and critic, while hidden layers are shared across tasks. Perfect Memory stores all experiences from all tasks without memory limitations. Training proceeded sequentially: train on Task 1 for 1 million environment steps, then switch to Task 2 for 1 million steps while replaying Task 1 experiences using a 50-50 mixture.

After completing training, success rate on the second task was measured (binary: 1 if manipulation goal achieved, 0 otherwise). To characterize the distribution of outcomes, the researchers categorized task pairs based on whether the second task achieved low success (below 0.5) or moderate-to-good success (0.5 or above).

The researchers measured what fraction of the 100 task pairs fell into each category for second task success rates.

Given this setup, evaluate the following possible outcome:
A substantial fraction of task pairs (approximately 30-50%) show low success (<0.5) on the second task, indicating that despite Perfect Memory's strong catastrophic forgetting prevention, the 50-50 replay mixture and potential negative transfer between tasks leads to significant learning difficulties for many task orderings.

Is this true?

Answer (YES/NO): NO